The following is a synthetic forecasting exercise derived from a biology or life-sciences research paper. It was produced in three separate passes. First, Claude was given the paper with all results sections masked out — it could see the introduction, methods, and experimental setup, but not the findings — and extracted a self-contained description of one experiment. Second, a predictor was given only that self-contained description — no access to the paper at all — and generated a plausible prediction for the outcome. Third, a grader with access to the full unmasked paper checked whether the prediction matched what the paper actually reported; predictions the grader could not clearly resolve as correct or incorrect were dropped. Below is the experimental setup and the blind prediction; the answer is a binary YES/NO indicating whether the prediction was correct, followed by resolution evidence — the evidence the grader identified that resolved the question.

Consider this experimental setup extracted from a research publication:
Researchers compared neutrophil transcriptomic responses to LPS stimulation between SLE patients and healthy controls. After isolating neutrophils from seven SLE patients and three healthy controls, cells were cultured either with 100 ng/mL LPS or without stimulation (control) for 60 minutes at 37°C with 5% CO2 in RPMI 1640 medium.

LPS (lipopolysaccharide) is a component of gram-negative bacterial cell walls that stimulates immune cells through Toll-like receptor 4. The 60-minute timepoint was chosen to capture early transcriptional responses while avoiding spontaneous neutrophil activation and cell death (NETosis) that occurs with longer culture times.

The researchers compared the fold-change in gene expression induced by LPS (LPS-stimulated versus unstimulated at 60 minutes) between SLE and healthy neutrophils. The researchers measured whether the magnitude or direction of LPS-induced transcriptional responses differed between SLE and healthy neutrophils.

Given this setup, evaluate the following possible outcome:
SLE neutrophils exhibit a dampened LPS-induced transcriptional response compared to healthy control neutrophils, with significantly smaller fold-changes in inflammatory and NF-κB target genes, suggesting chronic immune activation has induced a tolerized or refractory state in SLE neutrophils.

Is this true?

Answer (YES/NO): NO